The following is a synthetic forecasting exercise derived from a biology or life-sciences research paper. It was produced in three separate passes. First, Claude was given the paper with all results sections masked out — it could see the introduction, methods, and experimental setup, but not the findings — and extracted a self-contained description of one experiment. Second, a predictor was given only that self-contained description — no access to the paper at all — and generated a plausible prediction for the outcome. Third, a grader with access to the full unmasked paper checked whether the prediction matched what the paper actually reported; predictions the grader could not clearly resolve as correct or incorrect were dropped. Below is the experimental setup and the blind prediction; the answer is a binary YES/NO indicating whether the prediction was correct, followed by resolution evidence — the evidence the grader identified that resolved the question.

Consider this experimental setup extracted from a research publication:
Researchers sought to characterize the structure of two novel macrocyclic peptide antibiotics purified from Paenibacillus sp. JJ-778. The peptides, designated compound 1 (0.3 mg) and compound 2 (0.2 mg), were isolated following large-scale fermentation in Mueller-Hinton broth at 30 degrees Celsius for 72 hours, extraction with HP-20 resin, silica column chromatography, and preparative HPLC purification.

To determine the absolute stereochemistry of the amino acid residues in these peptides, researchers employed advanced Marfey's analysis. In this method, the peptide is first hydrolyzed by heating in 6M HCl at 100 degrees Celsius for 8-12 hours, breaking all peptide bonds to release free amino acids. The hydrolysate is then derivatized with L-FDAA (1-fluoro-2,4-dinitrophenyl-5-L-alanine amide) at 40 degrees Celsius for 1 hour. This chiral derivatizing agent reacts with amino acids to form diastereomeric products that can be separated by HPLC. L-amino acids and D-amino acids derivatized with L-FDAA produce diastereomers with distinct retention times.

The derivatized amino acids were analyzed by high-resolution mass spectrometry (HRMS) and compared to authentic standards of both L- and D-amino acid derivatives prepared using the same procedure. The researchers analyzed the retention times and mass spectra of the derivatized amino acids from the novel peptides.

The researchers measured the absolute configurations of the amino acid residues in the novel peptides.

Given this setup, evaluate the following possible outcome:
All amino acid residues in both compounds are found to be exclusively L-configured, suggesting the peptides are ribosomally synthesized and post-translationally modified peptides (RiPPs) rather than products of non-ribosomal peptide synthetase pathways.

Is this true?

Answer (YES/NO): NO